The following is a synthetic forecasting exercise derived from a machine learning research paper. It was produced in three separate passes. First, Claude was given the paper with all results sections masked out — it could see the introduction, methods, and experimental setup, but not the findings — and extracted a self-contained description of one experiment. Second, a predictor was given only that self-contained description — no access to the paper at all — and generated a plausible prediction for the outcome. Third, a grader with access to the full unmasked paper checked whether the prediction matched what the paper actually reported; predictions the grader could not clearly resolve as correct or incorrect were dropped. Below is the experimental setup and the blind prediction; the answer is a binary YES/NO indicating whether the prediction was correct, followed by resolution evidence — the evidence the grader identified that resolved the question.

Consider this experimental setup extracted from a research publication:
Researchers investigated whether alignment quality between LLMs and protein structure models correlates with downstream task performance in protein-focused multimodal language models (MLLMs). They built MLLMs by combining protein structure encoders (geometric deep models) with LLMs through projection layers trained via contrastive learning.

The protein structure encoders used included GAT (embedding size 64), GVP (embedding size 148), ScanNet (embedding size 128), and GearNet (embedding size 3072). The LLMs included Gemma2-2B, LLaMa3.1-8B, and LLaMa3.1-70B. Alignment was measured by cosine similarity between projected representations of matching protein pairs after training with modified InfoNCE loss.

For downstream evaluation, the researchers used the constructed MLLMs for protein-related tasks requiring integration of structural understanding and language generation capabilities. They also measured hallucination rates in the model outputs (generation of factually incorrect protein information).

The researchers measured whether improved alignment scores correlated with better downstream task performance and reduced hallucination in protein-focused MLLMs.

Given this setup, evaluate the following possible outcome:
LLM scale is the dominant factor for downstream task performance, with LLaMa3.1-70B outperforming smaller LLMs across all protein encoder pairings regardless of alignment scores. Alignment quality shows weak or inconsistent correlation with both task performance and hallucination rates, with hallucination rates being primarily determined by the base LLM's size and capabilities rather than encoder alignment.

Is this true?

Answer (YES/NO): NO